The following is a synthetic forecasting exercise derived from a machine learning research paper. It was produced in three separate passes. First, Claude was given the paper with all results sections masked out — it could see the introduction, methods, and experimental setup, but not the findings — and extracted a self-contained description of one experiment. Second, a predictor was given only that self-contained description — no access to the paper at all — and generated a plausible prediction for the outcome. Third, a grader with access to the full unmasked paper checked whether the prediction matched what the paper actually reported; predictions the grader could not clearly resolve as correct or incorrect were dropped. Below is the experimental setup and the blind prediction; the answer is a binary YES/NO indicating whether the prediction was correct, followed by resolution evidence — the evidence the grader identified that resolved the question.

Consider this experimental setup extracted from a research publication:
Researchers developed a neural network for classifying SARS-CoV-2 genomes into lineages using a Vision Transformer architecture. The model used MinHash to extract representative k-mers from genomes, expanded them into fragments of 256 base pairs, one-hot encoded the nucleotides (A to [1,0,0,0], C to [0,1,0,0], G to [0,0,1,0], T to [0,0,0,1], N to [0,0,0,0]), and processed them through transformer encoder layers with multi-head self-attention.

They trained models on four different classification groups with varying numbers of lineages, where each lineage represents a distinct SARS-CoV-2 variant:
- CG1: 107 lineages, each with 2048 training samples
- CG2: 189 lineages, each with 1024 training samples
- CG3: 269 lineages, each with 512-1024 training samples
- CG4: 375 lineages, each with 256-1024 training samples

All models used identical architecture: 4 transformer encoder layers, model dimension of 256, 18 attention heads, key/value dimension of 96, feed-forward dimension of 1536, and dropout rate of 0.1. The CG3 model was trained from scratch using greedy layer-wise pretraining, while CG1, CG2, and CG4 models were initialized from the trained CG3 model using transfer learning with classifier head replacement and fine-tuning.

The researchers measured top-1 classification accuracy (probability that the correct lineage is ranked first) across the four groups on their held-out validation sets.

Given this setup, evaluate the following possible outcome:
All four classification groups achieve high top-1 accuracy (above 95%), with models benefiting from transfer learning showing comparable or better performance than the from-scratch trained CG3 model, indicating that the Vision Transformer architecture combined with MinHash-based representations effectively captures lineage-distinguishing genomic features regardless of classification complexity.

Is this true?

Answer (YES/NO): NO